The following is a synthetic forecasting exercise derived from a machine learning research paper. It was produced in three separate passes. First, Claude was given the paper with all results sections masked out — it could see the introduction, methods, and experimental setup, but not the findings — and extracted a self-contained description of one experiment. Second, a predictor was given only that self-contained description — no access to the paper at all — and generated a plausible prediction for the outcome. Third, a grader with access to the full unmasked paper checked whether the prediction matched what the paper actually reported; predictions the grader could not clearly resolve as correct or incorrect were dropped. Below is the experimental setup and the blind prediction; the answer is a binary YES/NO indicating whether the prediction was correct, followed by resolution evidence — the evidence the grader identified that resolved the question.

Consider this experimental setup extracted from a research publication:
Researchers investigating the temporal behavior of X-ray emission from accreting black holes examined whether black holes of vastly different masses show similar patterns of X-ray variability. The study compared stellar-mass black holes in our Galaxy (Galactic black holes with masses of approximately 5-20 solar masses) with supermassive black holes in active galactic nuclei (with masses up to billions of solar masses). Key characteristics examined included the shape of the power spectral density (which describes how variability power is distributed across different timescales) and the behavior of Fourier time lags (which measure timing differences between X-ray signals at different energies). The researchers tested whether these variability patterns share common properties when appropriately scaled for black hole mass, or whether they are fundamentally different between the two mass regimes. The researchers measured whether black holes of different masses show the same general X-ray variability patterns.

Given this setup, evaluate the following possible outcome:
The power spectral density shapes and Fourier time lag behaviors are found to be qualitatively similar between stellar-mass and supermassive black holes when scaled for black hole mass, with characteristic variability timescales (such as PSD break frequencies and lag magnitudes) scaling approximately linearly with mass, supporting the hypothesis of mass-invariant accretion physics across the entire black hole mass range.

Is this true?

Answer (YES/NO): YES